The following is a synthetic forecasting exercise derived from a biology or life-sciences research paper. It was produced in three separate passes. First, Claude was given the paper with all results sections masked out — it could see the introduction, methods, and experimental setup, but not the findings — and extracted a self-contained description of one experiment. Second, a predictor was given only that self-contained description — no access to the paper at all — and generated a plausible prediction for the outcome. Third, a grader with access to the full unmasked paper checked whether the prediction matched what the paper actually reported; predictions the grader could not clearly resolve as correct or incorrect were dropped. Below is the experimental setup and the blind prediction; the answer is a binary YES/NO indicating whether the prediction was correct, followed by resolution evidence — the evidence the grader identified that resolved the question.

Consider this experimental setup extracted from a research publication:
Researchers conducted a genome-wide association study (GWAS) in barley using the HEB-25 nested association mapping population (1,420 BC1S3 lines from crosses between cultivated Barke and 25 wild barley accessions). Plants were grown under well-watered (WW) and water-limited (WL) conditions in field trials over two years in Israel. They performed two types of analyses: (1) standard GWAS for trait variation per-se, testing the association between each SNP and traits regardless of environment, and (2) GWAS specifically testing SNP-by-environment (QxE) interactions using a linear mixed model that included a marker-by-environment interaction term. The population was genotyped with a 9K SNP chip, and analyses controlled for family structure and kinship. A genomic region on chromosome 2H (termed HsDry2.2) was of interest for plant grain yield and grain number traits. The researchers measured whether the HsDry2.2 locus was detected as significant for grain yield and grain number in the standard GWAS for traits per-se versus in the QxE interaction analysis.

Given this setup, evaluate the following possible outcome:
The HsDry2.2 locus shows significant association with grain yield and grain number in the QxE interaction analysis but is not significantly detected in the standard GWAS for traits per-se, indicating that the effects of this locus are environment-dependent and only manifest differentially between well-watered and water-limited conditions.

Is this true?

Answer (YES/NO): YES